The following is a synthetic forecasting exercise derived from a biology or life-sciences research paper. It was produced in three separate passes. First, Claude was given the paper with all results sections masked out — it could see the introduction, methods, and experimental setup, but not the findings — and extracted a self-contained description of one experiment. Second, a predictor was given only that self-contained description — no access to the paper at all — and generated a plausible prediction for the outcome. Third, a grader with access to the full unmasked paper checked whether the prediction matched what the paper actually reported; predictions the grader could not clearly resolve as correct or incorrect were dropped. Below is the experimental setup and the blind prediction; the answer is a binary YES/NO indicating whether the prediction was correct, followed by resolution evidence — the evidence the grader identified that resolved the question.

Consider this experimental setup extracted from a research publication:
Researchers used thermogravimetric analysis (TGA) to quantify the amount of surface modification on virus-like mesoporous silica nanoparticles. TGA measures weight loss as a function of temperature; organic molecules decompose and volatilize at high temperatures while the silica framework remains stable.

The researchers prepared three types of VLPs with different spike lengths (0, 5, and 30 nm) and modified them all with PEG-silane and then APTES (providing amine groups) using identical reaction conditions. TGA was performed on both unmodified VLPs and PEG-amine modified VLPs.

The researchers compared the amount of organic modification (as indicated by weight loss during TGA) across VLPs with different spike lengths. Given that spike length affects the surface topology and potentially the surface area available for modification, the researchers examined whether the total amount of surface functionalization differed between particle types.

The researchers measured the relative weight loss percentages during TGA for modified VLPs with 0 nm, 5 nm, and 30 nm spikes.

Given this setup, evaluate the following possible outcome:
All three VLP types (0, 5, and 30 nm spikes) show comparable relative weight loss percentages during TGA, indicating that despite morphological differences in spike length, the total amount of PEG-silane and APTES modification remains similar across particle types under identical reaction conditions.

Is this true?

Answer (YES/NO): NO